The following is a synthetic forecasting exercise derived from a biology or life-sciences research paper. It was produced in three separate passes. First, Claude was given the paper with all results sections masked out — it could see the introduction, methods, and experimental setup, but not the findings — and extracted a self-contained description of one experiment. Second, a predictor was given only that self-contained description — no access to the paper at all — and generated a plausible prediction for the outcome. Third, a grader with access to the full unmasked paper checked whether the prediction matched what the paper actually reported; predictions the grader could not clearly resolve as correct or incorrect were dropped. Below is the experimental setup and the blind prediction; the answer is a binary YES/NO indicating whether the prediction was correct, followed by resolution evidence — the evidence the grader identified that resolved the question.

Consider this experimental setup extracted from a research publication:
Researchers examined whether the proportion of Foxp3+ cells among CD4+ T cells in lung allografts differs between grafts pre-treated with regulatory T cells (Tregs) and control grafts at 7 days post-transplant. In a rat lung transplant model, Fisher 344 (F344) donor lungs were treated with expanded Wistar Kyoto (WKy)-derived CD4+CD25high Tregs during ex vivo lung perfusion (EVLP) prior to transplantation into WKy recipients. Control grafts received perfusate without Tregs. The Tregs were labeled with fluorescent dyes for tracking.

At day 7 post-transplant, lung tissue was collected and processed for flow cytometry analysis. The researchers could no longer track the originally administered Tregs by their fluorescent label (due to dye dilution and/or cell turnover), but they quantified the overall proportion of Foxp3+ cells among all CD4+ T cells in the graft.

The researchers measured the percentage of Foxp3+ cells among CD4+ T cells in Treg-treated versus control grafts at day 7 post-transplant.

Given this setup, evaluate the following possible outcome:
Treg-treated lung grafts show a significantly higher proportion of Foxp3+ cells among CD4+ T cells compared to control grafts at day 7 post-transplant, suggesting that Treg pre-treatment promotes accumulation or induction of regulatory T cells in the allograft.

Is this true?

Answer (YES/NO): YES